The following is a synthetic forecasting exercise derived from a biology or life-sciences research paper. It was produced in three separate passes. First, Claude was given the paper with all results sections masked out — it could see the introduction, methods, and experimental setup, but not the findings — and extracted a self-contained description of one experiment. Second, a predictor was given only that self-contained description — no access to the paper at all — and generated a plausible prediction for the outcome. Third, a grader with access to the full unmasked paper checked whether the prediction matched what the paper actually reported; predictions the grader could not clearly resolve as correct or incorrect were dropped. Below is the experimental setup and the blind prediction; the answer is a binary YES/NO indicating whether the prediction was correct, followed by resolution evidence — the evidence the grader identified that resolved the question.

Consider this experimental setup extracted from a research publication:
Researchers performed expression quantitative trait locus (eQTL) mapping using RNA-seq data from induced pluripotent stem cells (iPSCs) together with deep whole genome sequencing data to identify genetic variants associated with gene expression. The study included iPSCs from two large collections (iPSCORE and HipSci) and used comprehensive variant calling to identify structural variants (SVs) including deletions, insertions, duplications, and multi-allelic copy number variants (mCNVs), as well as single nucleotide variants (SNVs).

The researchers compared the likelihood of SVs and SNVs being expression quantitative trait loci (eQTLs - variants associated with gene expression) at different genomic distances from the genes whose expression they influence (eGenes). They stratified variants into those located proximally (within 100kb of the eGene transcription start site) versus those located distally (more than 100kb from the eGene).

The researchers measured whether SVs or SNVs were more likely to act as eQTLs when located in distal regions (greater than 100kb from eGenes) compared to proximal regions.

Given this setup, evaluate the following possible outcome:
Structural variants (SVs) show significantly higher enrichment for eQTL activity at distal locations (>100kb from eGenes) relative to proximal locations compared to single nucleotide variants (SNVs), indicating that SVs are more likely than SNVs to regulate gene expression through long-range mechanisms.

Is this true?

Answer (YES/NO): YES